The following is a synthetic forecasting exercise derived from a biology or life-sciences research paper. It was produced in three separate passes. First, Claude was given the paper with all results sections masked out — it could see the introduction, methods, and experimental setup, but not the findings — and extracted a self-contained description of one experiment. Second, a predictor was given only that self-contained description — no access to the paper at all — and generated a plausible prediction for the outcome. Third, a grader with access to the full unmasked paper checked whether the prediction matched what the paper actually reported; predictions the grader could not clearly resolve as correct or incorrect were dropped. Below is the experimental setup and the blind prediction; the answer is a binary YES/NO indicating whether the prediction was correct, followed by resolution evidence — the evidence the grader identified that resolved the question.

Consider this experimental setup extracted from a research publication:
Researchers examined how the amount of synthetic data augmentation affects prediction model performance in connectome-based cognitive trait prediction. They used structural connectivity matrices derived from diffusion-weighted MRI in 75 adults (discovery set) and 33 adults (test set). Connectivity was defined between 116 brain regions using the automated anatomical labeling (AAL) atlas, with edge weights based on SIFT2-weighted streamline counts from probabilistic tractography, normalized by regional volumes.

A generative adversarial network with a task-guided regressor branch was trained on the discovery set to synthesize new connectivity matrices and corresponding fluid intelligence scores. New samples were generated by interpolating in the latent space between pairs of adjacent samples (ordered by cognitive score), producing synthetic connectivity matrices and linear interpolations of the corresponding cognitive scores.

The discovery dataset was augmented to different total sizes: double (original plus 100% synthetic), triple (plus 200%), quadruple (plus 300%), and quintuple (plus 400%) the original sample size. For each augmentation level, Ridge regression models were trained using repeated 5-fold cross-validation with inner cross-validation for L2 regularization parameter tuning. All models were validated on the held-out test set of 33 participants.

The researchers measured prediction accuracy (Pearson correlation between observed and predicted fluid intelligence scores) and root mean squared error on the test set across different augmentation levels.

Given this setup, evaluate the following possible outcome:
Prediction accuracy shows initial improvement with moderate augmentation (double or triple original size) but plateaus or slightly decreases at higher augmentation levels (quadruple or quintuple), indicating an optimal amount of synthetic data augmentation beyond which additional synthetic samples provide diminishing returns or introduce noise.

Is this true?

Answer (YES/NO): YES